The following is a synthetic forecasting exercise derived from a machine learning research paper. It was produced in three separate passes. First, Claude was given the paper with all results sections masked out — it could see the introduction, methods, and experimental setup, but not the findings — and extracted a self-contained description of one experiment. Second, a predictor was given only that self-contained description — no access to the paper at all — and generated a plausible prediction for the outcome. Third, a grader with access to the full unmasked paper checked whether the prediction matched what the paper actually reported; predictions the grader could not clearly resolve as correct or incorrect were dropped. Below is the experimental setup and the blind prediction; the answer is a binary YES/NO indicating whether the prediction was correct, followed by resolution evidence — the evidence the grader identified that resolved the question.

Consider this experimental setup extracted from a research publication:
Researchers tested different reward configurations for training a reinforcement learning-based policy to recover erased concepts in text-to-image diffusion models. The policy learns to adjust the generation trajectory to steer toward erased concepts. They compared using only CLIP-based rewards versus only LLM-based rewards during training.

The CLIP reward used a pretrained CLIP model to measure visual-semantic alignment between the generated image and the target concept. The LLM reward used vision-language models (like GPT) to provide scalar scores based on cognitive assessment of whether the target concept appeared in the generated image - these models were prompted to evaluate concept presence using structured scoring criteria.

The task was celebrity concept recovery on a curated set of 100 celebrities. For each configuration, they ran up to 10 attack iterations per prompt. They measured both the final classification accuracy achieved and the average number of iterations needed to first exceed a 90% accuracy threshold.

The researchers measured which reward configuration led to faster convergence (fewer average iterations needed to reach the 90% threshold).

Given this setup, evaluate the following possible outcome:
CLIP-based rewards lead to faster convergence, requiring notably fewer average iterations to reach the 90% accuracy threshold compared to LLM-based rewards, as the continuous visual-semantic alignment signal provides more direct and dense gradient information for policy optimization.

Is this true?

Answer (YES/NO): NO